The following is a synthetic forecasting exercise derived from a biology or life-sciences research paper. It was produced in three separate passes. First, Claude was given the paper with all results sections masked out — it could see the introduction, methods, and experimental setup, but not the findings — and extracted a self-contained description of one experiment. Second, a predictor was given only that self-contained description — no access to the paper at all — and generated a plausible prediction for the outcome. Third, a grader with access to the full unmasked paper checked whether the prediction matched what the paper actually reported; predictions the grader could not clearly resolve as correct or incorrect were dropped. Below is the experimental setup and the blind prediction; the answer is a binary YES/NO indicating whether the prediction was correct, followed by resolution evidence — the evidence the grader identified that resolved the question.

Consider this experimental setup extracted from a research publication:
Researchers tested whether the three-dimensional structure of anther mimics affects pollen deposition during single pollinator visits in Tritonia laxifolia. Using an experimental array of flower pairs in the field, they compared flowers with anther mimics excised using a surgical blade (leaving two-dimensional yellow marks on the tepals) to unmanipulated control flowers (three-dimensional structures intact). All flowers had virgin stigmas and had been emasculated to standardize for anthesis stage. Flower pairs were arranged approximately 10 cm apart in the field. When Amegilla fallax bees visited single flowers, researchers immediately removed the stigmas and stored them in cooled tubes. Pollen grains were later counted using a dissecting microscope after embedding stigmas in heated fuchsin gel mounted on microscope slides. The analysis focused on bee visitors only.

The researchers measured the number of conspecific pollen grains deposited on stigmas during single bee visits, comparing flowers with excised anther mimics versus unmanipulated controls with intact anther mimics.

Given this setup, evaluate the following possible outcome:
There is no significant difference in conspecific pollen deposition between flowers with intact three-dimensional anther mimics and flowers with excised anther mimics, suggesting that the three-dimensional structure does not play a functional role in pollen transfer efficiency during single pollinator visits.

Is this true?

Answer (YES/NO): NO